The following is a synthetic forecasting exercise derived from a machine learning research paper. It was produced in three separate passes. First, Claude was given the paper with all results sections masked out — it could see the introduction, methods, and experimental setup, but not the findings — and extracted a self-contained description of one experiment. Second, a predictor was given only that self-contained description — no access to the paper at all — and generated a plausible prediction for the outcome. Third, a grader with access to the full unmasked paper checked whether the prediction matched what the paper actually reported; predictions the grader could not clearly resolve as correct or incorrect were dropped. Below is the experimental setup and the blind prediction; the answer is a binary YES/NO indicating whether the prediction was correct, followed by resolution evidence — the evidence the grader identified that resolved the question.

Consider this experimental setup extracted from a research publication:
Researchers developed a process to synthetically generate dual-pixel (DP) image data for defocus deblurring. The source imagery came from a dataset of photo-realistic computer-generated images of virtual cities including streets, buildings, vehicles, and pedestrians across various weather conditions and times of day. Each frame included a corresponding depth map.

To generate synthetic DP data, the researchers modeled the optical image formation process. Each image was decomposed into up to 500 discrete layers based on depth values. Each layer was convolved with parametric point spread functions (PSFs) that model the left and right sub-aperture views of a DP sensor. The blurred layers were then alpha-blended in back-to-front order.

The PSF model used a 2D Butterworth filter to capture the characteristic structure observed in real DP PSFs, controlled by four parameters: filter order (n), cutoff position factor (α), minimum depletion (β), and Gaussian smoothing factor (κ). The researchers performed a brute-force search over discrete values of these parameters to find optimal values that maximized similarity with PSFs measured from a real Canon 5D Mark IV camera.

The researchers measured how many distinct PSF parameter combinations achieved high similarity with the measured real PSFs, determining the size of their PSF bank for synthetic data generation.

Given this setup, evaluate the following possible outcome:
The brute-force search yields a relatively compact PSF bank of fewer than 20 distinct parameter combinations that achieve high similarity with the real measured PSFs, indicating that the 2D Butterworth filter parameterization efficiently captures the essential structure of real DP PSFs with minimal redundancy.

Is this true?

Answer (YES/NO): NO